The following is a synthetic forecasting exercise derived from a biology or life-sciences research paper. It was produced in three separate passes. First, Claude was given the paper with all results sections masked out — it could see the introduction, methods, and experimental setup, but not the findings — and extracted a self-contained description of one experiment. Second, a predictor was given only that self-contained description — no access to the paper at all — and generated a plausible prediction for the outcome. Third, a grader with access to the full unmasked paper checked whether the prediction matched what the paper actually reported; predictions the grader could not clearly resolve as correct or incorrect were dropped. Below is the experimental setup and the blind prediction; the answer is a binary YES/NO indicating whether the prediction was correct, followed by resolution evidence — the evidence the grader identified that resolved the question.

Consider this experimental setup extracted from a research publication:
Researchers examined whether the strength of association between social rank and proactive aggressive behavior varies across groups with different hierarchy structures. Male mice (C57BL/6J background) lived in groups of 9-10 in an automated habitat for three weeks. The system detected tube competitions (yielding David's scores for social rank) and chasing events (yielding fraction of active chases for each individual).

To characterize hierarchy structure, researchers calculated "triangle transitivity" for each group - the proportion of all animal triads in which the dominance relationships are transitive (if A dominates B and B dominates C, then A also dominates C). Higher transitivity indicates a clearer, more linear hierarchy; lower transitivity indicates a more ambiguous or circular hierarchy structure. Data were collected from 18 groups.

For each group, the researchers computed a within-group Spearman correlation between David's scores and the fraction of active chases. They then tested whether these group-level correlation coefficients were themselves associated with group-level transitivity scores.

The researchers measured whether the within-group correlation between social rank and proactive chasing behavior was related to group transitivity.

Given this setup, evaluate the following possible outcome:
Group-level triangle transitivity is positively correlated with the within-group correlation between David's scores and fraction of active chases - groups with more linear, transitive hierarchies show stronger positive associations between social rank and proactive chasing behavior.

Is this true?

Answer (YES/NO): NO